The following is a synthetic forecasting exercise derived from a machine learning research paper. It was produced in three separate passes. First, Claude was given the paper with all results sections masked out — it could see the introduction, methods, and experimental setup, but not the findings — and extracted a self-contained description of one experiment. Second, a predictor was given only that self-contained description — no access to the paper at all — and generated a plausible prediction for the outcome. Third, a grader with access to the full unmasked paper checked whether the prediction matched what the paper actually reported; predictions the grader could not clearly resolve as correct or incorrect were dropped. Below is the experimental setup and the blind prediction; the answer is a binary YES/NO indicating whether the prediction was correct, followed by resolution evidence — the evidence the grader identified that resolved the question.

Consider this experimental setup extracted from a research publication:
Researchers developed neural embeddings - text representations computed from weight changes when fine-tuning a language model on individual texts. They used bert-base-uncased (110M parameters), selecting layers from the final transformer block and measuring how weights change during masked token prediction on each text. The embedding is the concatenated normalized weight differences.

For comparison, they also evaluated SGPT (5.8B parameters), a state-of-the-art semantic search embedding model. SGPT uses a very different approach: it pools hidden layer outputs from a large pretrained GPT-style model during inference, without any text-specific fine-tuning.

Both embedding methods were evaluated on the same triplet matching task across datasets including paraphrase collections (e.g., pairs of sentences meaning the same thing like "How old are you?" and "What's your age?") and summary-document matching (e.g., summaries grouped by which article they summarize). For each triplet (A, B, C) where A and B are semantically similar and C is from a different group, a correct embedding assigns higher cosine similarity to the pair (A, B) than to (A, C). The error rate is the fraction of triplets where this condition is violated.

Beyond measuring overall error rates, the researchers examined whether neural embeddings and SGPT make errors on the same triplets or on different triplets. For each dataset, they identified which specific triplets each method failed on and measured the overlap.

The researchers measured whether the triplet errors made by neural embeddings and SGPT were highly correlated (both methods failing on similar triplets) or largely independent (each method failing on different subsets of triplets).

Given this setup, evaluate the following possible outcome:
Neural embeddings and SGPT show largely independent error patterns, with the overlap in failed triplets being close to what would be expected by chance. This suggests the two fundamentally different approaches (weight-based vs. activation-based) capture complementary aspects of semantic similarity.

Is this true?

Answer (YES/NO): NO